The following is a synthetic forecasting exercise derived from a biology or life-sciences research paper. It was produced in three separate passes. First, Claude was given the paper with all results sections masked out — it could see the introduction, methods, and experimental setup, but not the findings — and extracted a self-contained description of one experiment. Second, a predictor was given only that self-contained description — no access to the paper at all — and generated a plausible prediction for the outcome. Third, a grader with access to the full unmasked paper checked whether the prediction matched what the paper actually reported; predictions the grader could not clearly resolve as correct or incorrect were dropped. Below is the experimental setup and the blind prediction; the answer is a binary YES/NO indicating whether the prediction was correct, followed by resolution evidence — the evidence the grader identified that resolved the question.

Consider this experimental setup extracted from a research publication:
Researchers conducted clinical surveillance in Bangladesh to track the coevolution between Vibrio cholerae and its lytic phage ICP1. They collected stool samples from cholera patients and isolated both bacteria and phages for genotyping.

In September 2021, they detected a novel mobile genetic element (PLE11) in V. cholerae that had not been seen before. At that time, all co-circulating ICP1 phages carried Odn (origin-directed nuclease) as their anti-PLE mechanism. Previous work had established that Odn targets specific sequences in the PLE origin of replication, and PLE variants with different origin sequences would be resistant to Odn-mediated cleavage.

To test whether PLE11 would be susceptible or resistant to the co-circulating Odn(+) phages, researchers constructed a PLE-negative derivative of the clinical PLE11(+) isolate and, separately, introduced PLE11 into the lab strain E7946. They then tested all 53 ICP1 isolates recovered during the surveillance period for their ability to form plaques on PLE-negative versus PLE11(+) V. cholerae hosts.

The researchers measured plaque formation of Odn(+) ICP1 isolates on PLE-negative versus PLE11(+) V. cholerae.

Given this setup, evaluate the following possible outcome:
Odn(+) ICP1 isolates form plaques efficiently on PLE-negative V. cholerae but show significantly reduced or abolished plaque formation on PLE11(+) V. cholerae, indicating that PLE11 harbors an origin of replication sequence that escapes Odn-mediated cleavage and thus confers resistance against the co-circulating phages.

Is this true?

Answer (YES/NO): YES